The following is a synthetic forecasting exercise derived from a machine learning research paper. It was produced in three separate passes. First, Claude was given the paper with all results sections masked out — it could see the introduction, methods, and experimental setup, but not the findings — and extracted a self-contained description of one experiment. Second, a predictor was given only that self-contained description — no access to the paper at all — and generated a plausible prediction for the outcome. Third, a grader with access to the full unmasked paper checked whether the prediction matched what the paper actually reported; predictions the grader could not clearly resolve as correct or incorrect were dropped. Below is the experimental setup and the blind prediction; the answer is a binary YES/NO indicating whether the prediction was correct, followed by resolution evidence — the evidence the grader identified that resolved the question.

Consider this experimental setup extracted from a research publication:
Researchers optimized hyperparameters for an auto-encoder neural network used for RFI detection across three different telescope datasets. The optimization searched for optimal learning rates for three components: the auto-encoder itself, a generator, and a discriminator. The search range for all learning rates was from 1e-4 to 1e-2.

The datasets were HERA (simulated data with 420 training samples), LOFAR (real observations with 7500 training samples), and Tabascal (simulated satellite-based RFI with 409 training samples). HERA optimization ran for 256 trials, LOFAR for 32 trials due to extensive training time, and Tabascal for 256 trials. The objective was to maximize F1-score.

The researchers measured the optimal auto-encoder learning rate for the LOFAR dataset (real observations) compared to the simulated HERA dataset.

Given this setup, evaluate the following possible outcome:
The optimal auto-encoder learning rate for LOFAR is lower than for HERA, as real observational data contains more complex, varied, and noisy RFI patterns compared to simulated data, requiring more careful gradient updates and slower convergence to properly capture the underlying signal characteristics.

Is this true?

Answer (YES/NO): YES